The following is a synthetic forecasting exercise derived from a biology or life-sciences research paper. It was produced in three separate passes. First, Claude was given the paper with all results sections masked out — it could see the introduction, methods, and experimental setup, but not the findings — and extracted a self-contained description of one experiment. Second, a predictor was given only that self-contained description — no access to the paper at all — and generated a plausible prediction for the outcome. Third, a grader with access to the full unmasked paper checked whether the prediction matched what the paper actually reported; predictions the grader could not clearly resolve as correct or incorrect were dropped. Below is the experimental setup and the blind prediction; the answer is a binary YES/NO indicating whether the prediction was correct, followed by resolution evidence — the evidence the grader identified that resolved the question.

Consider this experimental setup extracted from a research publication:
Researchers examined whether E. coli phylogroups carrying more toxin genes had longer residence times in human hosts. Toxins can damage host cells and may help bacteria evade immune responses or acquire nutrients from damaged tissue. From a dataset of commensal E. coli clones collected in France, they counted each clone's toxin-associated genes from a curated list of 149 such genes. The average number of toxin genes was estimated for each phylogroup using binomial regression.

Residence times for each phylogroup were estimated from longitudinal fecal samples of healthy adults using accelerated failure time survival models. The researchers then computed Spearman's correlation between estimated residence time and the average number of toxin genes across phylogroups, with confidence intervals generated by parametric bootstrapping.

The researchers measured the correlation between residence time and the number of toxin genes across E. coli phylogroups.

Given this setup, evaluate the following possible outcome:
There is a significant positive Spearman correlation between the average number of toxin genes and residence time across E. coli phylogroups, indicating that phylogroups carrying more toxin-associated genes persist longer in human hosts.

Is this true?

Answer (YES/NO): NO